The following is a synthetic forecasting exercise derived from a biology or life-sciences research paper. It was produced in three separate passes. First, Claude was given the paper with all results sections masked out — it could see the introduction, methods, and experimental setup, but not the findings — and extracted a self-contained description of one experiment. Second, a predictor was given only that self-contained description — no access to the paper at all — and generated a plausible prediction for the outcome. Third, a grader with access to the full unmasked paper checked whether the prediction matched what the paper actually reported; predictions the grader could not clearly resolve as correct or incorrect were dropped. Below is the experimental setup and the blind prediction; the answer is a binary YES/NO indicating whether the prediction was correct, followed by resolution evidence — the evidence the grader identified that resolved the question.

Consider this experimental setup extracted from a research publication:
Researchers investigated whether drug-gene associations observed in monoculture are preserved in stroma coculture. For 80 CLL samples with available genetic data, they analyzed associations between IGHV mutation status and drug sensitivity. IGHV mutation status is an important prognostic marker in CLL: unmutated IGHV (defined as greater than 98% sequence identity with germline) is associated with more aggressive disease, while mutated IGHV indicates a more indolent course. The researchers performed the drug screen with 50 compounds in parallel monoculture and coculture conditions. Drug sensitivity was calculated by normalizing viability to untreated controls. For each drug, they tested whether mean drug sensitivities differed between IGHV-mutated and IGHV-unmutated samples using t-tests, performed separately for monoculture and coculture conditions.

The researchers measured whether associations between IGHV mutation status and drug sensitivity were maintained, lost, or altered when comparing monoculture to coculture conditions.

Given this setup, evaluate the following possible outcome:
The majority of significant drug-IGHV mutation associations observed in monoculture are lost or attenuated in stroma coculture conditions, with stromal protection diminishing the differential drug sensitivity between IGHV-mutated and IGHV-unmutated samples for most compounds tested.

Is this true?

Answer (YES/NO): YES